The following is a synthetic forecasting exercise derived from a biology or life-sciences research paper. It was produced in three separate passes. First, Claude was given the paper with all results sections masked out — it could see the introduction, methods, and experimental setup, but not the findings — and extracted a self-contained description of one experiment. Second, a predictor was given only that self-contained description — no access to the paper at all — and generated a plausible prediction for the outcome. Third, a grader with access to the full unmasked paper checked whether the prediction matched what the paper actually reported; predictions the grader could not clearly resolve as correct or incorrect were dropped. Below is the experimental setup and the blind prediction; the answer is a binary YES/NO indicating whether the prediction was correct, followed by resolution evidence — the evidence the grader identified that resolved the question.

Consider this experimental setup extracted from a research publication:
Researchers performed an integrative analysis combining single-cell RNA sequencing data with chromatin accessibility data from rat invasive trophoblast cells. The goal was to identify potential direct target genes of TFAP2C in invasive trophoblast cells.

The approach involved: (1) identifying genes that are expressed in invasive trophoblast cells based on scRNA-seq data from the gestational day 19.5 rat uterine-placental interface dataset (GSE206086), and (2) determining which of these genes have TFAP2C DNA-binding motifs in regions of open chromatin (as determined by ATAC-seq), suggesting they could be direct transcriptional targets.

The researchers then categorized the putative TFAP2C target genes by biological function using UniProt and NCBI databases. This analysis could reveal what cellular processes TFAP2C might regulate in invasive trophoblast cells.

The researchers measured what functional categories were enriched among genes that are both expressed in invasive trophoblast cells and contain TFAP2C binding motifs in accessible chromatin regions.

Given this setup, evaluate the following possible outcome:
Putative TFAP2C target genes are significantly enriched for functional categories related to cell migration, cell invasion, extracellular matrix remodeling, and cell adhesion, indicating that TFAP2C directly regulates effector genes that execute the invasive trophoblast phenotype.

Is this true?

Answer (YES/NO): YES